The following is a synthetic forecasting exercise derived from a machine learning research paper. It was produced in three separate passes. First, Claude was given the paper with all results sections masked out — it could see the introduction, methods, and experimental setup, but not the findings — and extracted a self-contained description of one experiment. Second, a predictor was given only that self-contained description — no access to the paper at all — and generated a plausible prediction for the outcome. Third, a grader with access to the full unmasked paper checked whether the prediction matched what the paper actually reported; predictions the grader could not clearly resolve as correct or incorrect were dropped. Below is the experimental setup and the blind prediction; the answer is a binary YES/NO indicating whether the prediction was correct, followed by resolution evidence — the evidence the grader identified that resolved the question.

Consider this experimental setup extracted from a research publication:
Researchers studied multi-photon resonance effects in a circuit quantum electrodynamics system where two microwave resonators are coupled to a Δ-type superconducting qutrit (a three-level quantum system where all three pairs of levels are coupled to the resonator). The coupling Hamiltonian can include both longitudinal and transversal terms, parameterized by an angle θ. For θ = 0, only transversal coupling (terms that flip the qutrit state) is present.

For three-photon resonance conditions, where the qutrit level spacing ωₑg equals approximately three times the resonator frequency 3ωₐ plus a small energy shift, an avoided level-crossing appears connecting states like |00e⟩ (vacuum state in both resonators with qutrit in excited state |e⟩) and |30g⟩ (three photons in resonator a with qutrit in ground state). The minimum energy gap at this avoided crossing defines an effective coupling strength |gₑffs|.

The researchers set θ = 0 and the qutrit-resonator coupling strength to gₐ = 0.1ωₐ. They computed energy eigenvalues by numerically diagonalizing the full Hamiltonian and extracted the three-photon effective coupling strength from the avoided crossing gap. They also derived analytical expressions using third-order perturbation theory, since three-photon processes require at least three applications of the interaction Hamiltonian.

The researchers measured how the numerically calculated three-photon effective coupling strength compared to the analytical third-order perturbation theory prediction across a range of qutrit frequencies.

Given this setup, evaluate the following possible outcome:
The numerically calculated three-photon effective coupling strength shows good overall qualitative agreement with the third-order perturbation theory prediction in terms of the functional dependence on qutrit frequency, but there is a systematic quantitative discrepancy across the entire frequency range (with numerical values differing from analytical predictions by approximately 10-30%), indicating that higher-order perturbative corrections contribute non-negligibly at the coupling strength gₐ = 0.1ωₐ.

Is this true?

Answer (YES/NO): NO